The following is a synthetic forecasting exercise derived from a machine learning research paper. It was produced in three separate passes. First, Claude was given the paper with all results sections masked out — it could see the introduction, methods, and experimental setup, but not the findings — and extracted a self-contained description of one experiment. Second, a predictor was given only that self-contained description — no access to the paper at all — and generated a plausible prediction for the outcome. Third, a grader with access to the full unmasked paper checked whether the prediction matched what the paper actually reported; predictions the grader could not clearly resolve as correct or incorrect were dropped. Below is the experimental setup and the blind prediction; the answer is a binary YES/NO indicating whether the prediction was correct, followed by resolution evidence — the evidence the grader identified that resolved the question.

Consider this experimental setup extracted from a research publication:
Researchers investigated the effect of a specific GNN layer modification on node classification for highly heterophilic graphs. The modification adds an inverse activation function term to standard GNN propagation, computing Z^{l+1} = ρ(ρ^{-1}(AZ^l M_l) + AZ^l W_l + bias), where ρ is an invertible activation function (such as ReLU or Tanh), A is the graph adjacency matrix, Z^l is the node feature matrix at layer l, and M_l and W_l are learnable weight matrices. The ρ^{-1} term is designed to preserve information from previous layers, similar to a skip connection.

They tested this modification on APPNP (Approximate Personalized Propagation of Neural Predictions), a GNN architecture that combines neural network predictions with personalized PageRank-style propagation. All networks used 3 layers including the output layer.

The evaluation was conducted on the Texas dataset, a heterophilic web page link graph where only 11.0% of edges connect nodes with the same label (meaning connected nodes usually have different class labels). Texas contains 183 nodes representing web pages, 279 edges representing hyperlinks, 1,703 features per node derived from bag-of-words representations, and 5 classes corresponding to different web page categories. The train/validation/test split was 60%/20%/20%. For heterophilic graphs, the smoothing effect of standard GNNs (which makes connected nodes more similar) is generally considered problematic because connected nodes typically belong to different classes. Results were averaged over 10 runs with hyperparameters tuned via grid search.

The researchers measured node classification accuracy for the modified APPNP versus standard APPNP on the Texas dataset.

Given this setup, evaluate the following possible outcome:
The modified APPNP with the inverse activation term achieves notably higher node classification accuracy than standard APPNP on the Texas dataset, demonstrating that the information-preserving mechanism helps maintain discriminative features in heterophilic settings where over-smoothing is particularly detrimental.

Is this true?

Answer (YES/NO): NO